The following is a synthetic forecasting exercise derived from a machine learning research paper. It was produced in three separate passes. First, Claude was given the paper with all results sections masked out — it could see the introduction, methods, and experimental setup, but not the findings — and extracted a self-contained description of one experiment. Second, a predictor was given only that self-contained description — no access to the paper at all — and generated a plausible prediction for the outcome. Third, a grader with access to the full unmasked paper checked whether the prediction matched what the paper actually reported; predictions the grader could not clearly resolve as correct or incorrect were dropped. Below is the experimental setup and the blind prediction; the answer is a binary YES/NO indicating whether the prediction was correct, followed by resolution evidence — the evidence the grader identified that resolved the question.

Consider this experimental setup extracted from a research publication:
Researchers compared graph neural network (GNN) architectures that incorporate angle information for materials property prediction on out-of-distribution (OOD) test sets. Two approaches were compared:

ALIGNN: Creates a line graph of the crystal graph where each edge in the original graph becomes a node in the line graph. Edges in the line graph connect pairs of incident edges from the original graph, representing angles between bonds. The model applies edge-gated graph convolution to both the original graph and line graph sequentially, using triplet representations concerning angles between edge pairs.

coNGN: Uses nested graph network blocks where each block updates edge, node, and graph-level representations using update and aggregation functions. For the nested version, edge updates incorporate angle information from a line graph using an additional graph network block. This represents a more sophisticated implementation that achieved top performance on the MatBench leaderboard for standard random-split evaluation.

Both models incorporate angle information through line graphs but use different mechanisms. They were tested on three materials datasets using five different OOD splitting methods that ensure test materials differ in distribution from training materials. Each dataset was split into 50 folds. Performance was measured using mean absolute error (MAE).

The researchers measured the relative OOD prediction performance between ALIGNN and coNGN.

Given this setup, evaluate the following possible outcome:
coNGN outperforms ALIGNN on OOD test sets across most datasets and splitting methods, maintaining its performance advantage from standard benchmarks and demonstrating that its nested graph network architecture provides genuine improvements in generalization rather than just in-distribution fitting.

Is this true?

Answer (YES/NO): NO